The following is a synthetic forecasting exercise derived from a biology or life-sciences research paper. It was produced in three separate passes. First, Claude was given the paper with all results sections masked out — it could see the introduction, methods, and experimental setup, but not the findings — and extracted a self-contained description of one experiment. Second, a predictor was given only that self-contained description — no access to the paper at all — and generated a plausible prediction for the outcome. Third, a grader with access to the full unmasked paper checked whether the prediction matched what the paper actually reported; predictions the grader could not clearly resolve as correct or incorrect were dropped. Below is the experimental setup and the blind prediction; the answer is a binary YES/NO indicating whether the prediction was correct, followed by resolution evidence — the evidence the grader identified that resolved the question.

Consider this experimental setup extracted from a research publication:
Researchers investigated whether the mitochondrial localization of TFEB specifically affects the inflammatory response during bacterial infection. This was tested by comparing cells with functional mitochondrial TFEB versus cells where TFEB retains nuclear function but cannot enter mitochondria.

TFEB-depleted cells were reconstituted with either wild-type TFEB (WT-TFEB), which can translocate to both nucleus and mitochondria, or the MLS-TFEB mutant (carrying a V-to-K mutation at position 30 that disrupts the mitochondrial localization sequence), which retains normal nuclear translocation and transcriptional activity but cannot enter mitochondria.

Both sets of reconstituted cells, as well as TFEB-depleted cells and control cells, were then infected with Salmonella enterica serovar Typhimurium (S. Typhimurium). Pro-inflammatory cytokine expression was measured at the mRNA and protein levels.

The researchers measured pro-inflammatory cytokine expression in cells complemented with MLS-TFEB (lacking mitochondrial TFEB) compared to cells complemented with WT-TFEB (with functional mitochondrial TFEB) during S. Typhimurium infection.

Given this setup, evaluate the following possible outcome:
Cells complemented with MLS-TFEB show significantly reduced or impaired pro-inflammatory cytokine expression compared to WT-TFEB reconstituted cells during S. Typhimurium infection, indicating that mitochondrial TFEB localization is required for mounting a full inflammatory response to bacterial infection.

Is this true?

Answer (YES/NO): NO